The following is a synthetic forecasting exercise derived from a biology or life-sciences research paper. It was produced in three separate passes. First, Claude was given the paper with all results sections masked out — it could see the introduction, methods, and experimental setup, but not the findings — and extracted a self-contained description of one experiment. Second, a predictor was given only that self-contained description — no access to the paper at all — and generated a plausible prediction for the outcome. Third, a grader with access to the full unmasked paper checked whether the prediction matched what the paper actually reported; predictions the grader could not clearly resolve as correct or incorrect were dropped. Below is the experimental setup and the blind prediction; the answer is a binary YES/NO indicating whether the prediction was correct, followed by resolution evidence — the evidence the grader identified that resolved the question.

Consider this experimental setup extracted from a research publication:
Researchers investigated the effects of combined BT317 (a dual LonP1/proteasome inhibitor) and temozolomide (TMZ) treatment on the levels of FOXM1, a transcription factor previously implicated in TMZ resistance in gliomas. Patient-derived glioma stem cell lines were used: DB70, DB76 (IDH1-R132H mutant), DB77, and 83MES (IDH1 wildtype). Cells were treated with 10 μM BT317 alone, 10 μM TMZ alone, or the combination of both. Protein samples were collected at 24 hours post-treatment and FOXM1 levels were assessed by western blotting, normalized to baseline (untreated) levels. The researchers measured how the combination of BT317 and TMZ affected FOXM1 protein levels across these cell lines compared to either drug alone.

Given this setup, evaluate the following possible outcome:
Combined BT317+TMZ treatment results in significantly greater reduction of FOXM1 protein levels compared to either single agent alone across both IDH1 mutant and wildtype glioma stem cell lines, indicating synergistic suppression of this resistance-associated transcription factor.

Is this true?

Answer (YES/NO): NO